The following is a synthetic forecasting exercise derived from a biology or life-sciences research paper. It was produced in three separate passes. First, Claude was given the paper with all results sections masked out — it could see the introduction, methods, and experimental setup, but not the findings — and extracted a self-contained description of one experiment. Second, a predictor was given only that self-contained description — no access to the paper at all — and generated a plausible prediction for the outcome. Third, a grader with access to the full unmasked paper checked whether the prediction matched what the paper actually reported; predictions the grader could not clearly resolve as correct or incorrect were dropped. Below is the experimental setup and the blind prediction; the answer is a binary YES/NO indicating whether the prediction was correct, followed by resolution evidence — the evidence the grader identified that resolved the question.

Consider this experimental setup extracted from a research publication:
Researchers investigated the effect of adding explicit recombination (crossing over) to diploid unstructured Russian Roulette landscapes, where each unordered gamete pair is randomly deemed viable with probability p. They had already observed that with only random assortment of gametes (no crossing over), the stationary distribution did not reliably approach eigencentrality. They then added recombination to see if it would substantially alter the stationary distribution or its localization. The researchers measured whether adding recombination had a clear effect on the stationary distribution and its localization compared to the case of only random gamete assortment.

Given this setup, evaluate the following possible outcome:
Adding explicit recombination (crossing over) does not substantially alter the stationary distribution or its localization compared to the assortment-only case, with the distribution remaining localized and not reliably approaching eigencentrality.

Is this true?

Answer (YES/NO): YES